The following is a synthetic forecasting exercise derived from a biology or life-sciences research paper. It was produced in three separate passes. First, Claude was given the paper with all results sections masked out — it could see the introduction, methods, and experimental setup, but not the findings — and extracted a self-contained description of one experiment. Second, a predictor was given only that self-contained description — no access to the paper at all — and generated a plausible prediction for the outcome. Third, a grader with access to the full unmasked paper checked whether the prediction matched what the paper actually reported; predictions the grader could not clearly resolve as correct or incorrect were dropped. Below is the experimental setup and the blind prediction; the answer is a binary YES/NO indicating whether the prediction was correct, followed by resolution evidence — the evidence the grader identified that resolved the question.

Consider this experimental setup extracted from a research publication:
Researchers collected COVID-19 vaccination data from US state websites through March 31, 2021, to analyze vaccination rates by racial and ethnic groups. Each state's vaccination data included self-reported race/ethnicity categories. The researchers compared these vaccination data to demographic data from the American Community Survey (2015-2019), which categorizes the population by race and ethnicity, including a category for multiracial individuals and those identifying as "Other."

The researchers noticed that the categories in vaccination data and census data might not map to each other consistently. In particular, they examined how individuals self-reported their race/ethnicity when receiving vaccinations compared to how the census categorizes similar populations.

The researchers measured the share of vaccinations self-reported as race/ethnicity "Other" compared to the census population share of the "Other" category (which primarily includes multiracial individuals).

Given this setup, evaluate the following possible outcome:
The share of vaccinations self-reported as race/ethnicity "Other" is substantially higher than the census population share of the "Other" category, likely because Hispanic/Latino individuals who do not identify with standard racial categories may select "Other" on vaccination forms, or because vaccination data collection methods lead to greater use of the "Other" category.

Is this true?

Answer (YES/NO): YES